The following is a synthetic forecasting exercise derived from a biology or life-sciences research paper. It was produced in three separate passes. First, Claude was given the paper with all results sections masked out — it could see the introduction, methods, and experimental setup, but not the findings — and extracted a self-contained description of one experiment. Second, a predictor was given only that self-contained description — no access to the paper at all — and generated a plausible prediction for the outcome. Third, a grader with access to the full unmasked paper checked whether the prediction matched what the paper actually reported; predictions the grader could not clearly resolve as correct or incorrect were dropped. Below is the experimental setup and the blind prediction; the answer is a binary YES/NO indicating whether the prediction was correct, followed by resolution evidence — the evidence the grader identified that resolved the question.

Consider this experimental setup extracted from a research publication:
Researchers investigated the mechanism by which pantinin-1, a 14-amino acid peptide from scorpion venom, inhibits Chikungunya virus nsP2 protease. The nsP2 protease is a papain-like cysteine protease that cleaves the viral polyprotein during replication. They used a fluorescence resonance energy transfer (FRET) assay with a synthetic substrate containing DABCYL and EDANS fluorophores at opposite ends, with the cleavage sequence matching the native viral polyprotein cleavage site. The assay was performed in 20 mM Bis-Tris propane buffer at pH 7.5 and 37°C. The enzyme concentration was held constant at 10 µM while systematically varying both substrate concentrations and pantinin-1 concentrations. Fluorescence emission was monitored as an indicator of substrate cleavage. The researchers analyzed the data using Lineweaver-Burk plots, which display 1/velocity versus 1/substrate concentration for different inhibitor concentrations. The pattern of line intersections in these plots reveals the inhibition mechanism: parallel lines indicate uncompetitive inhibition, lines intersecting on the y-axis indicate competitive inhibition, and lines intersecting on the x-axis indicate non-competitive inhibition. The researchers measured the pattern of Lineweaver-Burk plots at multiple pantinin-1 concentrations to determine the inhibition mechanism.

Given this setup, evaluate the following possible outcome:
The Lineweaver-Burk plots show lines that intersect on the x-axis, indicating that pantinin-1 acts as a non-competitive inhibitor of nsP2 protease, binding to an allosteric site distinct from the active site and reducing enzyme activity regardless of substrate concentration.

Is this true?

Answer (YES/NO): NO